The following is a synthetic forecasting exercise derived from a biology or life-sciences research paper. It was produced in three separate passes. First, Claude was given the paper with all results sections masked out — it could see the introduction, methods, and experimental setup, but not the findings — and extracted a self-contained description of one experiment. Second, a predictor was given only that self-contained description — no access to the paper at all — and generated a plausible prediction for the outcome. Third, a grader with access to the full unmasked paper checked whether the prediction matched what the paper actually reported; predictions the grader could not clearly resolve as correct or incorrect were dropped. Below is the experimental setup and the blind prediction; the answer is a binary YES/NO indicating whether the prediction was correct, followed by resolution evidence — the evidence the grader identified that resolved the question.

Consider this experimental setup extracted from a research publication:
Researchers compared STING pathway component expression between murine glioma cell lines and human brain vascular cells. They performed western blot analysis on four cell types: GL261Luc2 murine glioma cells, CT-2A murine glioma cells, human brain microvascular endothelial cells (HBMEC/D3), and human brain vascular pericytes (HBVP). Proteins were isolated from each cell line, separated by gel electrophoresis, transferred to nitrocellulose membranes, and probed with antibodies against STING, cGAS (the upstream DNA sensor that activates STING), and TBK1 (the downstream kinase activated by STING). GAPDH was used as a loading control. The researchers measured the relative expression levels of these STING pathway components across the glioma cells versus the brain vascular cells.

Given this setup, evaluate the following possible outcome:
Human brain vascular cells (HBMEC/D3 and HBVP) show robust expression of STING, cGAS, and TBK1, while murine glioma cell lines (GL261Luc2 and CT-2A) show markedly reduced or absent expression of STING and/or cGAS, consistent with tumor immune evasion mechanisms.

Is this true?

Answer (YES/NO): NO